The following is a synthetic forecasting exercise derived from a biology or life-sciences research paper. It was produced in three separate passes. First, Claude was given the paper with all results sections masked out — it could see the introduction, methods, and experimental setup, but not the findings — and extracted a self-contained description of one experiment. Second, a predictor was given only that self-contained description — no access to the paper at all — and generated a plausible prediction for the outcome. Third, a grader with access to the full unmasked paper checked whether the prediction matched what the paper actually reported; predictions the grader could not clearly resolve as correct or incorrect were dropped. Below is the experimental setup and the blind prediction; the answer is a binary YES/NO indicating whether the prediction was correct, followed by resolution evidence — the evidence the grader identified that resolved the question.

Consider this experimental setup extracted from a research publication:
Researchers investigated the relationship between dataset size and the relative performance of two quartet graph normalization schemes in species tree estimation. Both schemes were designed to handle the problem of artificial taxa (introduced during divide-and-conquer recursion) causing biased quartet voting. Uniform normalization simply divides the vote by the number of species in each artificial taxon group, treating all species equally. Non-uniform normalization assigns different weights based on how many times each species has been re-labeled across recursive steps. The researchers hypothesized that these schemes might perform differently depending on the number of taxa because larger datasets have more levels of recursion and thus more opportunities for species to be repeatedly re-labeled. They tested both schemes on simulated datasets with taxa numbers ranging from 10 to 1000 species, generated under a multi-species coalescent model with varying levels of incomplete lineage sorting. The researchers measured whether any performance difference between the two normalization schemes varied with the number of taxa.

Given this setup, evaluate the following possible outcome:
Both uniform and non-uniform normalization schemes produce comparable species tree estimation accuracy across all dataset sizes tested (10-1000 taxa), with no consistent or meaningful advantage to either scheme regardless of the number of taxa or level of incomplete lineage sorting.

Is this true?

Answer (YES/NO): NO